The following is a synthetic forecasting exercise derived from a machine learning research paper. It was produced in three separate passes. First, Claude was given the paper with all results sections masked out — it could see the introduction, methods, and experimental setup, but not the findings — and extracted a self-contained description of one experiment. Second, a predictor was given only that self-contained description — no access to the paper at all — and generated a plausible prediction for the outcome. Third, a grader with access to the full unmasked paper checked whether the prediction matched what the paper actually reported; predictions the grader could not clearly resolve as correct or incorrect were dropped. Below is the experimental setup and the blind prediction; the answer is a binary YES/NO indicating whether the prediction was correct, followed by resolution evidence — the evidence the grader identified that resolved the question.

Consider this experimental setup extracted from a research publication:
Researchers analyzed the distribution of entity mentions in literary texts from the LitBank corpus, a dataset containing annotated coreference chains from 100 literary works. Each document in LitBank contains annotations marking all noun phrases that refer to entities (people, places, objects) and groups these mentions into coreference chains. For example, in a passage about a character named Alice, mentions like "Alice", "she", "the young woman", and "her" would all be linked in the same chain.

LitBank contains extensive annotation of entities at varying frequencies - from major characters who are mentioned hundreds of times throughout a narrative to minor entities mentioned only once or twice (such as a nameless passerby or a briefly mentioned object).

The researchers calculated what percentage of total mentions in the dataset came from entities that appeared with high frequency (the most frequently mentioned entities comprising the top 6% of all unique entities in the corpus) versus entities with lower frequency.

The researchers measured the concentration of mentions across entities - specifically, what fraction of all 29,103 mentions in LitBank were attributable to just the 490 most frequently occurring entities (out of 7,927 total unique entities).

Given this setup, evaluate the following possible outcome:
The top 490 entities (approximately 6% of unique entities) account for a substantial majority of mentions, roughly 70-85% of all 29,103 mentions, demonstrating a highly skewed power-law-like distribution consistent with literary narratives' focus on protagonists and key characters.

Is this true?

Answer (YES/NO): NO